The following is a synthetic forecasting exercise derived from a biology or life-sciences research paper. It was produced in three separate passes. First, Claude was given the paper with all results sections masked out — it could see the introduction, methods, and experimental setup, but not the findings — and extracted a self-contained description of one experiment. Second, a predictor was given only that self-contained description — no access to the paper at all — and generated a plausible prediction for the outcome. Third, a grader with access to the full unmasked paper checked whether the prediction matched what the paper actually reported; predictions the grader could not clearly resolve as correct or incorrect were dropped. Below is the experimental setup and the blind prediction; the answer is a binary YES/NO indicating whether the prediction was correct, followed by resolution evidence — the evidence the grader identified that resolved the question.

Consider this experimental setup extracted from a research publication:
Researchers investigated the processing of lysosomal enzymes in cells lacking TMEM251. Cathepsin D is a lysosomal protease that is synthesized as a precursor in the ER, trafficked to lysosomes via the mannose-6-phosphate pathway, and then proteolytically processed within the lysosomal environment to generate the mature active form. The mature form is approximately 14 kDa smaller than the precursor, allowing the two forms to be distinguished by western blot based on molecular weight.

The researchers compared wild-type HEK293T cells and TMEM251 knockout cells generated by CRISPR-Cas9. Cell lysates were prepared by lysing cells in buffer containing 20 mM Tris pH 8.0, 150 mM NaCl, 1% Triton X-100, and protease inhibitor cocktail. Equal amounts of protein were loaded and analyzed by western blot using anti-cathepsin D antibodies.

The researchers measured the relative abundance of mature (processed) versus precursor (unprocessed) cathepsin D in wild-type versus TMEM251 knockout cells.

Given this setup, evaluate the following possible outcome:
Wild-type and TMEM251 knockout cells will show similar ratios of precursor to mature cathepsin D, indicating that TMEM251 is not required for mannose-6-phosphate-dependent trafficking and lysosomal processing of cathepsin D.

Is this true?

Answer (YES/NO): NO